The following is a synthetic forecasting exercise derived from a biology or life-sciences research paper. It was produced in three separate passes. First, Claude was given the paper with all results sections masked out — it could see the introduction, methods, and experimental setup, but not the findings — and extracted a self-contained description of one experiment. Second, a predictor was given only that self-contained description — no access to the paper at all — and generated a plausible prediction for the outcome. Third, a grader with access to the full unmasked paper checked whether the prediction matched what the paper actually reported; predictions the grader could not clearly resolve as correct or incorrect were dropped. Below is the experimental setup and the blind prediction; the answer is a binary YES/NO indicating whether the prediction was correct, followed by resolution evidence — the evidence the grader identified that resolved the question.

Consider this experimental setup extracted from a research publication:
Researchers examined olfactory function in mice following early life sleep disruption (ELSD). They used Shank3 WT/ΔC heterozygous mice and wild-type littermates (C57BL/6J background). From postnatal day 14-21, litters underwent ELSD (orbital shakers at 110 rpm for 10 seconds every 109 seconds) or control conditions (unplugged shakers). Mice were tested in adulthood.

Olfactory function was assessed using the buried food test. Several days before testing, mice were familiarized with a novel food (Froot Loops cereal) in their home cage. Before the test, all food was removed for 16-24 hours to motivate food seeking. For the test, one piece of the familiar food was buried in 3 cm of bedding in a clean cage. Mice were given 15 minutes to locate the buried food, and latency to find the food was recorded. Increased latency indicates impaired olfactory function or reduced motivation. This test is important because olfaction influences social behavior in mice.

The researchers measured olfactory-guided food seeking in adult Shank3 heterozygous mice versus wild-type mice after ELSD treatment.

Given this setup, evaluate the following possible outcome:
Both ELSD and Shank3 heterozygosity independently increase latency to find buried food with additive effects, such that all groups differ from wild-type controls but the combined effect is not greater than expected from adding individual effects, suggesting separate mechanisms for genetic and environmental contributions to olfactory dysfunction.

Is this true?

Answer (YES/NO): NO